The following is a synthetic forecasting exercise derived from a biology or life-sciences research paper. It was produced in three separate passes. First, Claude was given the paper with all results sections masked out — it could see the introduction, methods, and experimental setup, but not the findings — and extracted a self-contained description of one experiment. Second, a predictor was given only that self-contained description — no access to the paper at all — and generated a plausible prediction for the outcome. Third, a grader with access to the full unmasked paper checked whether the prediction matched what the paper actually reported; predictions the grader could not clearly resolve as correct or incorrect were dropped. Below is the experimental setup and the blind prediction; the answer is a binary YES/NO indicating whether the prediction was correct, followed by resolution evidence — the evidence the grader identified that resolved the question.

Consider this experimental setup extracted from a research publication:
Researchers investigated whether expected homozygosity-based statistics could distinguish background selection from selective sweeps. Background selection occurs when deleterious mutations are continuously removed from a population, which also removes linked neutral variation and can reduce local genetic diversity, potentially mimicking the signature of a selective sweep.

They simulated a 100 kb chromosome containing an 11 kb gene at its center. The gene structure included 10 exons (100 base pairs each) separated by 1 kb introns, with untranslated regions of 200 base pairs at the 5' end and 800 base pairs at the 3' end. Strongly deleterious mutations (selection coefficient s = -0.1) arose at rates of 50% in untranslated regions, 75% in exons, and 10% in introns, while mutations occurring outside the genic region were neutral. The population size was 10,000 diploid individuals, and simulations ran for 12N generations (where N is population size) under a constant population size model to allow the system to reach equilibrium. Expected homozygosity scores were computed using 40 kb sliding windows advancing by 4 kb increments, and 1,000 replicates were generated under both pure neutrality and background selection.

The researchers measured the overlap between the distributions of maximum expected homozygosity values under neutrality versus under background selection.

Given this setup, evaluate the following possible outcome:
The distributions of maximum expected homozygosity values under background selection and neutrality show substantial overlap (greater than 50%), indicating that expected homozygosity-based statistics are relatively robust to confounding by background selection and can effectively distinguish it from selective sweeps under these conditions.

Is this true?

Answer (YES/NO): YES